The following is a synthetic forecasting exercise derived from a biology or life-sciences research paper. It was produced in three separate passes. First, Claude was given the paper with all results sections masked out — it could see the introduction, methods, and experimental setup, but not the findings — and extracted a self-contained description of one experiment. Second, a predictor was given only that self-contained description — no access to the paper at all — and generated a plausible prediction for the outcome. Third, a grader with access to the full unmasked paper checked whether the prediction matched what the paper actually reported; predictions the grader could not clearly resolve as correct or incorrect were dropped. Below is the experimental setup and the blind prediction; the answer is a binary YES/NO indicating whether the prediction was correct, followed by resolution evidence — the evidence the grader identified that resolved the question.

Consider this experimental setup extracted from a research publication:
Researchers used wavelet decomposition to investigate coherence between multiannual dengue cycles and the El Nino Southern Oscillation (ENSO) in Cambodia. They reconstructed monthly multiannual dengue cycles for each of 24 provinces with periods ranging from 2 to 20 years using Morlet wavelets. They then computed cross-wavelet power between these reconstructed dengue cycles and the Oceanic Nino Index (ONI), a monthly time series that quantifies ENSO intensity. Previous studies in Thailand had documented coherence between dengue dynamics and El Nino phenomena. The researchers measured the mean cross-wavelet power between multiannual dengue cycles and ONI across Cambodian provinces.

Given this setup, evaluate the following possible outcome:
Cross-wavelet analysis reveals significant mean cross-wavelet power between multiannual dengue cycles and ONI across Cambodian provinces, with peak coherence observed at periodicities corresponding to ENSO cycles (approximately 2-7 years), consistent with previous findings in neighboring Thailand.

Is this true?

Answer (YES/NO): NO